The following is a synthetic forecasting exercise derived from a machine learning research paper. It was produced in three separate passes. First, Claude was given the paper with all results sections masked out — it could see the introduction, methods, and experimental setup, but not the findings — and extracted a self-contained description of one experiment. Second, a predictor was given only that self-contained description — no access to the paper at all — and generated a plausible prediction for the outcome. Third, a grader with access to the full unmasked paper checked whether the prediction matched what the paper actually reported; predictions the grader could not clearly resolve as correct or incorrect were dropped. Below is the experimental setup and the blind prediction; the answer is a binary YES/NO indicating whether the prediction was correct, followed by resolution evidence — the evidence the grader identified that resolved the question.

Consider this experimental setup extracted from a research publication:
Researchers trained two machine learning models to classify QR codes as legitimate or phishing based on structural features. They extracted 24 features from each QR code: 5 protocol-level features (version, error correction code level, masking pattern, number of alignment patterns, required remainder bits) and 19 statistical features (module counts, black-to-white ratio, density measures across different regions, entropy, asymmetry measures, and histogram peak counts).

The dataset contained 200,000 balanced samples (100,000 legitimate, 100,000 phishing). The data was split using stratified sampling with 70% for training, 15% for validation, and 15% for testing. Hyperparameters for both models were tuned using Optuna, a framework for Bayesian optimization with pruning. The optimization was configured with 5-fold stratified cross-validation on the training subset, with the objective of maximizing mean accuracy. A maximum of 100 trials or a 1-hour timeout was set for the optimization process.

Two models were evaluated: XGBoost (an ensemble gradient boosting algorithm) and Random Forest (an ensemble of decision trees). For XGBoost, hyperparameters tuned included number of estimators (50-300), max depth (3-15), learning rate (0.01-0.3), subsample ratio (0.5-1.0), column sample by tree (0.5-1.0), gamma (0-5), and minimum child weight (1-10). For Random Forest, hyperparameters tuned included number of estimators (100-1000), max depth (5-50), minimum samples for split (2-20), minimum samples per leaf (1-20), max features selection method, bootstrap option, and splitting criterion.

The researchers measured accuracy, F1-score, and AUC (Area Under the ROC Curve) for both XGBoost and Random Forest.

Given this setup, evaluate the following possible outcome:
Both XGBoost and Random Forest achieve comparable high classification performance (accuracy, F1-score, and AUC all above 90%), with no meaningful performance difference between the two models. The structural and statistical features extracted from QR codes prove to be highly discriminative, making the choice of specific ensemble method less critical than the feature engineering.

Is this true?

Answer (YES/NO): NO